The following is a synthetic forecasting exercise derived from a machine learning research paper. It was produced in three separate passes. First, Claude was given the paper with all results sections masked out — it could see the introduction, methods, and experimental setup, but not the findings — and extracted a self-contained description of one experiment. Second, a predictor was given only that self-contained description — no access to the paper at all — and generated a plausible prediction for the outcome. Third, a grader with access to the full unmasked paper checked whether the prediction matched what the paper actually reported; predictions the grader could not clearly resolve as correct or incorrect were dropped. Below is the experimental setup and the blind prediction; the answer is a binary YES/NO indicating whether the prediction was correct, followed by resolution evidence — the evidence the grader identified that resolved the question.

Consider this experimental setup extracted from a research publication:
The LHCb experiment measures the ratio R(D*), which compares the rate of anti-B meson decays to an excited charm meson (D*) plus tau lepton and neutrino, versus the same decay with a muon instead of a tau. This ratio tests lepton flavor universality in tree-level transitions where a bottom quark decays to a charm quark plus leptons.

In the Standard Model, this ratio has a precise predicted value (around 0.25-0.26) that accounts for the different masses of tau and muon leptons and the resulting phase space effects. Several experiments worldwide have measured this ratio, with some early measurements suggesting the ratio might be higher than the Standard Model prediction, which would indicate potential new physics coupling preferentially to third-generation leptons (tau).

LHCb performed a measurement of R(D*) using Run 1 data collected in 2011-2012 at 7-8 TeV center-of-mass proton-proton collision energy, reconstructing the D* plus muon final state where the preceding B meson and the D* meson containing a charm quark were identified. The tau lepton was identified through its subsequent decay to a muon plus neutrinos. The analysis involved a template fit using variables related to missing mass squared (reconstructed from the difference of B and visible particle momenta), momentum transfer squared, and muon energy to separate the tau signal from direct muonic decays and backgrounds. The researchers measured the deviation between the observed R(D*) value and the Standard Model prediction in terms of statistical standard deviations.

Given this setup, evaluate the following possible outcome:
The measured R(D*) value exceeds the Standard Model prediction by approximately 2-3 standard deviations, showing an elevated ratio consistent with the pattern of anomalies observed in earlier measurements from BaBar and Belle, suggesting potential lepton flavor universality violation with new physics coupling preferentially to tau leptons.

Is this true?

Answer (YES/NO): NO